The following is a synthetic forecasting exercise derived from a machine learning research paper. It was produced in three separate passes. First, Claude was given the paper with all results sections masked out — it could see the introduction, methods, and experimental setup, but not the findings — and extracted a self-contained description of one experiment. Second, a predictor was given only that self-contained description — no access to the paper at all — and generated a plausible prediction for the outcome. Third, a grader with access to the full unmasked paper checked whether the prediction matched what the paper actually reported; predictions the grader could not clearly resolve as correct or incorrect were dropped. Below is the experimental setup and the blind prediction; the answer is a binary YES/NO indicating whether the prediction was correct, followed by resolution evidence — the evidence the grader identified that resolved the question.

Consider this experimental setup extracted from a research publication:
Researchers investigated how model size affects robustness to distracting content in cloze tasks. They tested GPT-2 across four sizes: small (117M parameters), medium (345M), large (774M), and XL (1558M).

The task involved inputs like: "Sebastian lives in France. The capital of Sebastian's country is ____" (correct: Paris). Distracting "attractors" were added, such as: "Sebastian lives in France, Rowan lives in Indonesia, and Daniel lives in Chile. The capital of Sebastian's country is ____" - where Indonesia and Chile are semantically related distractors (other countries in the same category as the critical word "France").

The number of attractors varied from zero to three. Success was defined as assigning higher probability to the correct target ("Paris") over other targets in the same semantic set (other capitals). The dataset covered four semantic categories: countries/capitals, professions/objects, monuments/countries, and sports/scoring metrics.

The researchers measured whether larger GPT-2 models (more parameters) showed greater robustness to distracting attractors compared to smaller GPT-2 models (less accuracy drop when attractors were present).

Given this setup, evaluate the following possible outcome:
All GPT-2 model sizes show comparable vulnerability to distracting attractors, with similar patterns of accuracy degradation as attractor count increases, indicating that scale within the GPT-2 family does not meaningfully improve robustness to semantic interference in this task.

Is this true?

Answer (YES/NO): NO